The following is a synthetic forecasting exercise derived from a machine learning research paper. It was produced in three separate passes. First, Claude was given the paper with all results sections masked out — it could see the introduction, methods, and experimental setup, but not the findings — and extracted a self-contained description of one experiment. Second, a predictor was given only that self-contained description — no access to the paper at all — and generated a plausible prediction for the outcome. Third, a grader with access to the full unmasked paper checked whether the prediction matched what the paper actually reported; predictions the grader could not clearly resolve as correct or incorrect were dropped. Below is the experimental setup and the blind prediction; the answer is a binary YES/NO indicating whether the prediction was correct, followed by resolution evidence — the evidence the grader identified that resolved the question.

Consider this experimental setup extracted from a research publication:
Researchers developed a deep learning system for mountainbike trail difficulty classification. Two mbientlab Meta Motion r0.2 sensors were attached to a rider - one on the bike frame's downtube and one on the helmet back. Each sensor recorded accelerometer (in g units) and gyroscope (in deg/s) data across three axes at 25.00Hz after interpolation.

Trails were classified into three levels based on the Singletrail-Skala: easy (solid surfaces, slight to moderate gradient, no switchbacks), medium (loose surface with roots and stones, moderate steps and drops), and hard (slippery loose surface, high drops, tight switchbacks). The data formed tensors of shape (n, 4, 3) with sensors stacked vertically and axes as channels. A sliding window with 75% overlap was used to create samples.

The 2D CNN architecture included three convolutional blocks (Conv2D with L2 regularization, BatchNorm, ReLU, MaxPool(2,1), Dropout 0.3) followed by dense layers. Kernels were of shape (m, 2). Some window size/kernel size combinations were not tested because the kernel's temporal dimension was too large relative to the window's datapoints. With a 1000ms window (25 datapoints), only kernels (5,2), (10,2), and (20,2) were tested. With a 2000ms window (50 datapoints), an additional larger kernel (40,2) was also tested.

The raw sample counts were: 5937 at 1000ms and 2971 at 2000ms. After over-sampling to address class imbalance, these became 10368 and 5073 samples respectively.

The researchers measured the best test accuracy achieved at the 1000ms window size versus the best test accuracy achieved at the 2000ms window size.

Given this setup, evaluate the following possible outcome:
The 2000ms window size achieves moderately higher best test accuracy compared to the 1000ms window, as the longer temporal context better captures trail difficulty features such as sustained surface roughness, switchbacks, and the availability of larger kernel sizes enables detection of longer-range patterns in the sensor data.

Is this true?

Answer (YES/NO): YES